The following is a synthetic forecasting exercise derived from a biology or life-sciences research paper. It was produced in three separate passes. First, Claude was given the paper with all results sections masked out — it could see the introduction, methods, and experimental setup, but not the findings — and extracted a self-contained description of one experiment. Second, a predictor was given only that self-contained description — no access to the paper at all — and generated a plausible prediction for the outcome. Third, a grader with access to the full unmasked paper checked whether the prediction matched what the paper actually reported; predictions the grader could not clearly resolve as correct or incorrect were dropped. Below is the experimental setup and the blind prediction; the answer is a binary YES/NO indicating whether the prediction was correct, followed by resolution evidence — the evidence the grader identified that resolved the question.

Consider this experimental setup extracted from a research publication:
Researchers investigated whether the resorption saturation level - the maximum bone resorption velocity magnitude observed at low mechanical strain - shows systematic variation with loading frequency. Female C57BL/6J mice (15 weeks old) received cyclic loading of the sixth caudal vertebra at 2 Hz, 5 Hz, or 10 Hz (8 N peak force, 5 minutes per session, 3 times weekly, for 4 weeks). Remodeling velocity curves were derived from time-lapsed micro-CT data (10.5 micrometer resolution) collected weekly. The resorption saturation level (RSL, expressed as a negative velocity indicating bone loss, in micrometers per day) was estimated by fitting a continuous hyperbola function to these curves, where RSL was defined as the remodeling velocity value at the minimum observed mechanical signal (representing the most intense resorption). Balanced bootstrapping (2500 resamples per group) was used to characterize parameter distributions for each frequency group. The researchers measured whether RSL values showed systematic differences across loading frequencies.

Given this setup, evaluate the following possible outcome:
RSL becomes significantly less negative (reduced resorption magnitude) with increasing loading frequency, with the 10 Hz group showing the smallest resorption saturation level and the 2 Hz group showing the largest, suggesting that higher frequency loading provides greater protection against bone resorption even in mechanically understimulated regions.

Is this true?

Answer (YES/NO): NO